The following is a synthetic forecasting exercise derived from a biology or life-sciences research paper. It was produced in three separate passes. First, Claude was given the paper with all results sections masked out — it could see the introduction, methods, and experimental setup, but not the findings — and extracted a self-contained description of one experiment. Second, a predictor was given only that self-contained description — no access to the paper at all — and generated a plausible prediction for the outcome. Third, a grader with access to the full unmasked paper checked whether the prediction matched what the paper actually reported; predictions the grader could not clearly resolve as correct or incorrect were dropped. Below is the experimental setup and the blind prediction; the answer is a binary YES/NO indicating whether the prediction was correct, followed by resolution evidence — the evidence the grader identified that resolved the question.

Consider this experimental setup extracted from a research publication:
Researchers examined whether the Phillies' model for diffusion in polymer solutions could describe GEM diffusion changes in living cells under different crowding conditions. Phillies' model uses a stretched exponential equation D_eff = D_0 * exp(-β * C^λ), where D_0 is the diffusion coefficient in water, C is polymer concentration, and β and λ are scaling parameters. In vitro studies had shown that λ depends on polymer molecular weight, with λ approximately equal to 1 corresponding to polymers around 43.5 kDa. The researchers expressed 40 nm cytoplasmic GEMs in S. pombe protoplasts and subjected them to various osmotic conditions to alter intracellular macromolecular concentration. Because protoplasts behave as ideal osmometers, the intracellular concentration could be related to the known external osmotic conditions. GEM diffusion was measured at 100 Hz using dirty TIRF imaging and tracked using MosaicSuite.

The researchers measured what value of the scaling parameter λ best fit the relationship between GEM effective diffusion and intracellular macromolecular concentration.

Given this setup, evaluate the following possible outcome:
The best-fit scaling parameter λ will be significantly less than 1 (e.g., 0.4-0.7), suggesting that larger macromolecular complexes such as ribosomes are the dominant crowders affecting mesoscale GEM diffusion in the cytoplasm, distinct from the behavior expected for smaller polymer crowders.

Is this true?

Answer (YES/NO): NO